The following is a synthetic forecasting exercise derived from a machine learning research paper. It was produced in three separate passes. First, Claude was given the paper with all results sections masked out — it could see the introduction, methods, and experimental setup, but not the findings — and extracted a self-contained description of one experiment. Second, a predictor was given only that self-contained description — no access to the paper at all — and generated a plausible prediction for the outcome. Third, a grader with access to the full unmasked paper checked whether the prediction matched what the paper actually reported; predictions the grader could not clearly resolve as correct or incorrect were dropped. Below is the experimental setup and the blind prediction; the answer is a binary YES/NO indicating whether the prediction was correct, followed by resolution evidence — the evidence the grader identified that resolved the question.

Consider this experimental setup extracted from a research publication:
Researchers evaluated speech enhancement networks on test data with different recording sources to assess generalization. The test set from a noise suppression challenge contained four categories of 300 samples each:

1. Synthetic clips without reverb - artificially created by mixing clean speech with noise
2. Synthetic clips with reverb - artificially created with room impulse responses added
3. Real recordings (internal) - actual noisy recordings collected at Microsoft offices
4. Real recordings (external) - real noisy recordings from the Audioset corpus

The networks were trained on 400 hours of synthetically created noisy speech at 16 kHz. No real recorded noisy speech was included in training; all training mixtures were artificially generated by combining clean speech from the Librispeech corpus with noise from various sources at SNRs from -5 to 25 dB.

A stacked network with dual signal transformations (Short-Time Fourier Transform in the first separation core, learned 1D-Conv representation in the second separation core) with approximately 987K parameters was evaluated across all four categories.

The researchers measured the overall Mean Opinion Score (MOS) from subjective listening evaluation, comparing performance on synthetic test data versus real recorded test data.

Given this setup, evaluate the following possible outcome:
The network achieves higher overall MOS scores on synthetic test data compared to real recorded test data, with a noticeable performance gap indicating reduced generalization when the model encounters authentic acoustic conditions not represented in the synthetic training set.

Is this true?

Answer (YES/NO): NO